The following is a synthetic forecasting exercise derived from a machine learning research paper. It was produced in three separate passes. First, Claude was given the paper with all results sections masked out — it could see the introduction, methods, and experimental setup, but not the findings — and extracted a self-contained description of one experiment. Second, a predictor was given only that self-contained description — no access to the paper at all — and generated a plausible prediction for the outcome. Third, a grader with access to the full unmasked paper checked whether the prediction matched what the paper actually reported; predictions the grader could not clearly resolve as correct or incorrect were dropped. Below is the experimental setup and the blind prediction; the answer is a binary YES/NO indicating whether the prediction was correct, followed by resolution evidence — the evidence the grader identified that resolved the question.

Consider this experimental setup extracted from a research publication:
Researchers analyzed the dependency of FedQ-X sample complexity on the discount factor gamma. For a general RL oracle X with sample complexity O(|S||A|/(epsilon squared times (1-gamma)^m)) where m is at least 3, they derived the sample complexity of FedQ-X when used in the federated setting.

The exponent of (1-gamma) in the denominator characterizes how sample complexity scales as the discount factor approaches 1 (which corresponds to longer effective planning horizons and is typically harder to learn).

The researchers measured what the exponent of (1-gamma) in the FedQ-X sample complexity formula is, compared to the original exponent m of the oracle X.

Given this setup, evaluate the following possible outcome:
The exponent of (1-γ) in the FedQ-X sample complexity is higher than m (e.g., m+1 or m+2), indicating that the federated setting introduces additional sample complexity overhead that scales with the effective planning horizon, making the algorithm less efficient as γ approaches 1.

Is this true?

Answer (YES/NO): YES